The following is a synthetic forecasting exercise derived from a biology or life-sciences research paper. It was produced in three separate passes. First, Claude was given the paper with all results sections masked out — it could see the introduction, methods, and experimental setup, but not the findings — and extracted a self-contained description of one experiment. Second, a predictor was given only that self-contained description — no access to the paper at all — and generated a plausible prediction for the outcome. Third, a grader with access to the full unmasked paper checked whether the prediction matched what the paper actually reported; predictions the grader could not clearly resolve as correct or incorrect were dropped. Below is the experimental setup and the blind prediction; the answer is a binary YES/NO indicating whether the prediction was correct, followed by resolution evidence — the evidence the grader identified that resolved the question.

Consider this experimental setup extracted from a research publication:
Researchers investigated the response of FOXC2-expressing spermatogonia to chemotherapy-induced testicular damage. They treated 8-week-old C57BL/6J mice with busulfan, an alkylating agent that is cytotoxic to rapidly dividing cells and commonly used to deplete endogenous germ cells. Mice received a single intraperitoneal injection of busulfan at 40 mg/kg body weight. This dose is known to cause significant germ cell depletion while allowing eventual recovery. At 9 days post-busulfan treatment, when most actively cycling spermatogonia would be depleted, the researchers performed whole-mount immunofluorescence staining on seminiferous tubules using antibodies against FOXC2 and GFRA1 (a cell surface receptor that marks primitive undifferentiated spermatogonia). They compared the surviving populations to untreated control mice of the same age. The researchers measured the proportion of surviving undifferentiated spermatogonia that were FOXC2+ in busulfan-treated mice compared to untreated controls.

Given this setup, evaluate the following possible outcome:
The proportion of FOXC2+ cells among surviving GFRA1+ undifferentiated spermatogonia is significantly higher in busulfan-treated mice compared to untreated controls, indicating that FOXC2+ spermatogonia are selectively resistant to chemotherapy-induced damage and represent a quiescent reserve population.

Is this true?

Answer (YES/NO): YES